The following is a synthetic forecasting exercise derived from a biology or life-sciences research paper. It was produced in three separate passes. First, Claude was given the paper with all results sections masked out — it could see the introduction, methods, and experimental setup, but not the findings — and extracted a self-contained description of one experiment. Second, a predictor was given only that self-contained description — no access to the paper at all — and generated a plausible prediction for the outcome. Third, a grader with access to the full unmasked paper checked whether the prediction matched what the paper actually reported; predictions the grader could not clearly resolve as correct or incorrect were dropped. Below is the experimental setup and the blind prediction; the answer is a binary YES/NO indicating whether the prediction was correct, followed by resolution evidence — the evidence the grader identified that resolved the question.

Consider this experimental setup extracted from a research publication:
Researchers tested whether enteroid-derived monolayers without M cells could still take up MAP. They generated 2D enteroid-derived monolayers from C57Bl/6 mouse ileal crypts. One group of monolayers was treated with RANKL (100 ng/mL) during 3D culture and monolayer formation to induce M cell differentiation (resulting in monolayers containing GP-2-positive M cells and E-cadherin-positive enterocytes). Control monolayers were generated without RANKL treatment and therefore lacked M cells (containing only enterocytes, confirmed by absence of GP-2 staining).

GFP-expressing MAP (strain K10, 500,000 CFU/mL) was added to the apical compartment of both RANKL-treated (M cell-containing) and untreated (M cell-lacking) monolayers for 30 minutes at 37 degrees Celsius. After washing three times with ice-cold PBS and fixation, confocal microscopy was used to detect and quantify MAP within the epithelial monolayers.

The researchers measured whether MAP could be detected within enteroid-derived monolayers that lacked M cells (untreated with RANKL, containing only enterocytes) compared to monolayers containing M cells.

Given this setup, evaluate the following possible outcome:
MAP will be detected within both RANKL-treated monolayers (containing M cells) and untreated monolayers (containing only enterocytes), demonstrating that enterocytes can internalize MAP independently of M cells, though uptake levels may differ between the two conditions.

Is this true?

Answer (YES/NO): YES